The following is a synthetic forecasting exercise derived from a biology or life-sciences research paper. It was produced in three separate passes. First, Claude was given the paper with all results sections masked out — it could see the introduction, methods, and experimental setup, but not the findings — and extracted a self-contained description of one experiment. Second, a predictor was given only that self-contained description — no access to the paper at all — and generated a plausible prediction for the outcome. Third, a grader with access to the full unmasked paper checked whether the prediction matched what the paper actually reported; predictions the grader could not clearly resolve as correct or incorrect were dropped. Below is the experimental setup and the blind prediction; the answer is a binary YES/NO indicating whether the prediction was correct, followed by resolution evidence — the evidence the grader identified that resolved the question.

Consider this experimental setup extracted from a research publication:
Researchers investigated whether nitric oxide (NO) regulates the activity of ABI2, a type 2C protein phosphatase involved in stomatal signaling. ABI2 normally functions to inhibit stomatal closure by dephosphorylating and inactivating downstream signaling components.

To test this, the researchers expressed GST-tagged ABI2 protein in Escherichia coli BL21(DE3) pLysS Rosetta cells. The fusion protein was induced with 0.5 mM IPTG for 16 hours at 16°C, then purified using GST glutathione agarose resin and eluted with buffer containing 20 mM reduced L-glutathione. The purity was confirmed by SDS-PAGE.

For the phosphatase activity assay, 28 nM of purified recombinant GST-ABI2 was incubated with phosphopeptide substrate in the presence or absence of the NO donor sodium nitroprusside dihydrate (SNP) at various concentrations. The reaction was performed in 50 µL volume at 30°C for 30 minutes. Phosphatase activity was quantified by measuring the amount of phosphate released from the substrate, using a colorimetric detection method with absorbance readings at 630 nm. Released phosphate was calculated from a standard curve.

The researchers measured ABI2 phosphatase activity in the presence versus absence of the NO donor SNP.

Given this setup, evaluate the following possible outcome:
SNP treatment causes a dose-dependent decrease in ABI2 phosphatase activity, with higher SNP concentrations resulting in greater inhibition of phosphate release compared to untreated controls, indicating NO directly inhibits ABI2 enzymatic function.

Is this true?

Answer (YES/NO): YES